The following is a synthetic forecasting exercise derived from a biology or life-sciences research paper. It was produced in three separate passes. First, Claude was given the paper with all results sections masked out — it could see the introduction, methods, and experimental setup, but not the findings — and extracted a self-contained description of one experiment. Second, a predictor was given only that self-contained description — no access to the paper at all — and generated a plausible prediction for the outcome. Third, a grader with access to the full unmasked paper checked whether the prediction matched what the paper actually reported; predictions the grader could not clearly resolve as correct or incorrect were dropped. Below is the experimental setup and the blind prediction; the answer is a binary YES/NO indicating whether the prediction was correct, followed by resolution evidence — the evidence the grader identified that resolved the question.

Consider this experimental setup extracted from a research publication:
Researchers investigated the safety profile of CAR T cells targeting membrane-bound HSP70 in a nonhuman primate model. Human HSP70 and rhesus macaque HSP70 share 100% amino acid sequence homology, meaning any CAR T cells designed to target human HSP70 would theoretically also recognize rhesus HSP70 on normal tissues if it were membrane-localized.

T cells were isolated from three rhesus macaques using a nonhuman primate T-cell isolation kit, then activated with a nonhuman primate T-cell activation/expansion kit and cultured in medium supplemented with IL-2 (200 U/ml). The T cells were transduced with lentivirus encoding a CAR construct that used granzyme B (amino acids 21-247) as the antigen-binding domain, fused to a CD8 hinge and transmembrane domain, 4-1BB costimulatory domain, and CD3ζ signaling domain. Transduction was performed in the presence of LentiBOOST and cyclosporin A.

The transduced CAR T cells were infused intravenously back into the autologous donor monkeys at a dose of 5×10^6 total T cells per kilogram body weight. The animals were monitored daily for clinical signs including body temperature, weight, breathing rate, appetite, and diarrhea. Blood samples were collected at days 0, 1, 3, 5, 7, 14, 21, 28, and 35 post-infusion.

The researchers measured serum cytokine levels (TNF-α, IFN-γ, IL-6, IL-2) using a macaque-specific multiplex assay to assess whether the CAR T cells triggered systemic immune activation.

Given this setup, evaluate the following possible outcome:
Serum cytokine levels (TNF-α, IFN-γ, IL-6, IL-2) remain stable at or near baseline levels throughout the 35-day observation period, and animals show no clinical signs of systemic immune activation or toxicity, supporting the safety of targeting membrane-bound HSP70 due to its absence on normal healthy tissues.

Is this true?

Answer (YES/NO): YES